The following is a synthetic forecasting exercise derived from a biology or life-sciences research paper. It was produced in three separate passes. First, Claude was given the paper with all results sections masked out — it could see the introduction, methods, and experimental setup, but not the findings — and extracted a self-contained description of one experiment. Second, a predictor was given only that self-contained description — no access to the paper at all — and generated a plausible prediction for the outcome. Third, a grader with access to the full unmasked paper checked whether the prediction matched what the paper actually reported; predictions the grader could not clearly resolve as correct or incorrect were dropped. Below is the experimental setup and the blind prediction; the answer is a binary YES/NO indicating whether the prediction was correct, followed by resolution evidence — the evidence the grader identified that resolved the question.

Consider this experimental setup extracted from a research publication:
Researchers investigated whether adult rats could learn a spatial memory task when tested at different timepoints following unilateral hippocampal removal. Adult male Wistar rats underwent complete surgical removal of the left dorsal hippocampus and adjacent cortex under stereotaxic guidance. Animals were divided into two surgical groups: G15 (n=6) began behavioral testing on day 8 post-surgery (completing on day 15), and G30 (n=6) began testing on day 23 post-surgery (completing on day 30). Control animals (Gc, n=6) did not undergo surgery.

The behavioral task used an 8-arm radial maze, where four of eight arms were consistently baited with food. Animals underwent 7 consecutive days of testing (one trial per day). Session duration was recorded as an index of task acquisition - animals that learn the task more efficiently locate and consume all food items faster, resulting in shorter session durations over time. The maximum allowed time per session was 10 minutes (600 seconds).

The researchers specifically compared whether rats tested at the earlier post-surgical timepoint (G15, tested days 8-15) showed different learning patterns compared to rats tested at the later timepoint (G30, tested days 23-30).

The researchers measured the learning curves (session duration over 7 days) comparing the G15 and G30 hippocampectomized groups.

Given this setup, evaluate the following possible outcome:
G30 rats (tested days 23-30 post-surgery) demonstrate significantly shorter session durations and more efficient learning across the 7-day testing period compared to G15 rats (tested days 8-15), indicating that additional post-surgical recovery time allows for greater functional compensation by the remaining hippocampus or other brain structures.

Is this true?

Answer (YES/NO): NO